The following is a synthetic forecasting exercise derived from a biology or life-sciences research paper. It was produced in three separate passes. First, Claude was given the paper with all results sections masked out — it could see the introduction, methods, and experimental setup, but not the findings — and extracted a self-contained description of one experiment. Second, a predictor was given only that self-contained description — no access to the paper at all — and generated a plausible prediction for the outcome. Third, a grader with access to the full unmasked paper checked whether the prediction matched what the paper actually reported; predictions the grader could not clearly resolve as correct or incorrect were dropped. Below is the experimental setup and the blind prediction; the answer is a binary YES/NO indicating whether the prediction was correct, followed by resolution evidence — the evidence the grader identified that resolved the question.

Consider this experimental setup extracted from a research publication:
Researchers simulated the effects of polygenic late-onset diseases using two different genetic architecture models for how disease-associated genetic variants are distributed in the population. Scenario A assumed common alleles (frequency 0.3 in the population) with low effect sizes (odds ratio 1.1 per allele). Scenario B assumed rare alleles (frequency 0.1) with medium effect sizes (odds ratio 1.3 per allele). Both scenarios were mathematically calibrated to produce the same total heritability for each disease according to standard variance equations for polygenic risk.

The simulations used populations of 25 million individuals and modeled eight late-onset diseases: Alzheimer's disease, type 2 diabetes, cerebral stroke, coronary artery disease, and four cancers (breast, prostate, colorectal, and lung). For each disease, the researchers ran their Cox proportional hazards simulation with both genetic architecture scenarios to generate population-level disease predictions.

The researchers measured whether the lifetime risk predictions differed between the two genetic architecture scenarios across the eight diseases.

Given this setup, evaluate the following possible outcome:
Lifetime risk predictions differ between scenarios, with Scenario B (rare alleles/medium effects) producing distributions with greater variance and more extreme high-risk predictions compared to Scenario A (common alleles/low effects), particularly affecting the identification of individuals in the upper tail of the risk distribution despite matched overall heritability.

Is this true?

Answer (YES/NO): NO